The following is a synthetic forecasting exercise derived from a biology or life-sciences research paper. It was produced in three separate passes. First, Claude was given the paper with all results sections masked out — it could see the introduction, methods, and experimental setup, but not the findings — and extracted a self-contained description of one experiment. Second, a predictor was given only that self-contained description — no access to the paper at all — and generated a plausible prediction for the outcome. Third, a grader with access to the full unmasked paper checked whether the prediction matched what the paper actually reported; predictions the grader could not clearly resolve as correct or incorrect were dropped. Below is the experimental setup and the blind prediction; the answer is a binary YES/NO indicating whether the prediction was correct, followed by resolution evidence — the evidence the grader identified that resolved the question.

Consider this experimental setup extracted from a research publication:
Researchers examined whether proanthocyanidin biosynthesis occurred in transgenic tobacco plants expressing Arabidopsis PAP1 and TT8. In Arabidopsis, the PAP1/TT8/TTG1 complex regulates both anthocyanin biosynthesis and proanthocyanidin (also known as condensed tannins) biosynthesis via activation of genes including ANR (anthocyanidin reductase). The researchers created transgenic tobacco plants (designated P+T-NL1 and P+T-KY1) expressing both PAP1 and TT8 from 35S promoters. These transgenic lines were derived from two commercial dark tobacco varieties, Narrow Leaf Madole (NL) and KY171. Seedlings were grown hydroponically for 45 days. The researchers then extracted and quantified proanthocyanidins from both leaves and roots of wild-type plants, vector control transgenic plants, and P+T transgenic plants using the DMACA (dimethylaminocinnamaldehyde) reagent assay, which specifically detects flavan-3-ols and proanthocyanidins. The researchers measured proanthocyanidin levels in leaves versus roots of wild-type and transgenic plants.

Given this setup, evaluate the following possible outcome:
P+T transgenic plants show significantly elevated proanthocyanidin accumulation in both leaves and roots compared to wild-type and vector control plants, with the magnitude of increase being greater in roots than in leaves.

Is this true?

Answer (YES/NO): NO